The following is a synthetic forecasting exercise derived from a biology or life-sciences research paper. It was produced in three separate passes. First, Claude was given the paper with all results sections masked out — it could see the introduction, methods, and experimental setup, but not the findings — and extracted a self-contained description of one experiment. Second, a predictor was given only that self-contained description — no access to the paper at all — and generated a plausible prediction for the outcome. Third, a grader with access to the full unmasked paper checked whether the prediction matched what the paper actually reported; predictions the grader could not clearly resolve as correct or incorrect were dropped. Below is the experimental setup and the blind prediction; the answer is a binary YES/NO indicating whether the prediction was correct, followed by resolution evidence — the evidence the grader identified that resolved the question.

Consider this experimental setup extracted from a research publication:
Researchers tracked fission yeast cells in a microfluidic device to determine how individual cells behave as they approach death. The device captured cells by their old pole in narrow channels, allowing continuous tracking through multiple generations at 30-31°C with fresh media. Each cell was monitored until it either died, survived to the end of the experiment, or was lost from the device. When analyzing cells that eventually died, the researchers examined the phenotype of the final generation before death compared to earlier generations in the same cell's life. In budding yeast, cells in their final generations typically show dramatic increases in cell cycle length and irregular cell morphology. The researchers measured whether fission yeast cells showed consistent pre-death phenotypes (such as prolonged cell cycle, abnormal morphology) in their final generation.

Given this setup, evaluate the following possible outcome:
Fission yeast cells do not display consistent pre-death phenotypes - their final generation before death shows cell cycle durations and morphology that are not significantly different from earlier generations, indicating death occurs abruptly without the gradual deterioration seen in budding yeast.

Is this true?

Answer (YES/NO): NO